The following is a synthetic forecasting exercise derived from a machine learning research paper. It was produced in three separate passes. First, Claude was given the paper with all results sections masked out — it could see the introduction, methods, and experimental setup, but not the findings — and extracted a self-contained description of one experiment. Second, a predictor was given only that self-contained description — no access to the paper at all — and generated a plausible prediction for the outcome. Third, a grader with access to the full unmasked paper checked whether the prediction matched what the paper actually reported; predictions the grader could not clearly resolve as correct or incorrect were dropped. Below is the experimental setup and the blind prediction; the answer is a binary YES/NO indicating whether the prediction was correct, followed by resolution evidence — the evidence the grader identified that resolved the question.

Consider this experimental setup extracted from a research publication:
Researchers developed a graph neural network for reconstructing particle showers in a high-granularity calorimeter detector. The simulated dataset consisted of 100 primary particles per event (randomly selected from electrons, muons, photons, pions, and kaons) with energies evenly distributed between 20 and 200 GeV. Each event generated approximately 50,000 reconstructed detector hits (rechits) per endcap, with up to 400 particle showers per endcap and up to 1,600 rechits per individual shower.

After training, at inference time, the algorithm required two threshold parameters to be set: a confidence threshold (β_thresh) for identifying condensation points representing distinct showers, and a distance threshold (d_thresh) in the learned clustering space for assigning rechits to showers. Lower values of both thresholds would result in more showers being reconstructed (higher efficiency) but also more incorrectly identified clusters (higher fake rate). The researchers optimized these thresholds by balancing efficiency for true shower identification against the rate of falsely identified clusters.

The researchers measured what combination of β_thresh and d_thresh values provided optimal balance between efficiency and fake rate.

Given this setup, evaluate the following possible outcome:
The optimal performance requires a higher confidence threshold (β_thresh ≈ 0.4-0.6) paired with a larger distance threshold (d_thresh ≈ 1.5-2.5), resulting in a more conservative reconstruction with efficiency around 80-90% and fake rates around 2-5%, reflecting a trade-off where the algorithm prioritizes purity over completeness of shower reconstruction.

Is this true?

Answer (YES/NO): NO